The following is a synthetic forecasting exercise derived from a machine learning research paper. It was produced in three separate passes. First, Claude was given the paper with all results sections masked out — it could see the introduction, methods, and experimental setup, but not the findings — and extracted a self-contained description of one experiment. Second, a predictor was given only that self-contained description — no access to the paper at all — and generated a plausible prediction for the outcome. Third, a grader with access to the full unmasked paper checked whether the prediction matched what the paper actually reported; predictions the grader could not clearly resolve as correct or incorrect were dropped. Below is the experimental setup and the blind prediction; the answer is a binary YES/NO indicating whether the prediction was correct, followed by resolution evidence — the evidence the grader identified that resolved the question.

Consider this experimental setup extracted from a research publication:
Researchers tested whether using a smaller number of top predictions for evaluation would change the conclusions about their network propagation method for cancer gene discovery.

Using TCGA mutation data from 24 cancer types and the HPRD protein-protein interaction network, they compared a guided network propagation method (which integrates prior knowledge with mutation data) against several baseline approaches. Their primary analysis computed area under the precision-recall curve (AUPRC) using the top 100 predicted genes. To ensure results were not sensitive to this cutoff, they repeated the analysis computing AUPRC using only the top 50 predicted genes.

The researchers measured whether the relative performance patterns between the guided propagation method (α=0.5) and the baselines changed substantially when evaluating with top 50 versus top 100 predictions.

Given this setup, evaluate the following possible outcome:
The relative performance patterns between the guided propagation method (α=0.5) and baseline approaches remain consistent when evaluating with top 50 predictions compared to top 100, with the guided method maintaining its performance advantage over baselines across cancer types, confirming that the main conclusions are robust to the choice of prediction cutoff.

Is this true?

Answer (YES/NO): YES